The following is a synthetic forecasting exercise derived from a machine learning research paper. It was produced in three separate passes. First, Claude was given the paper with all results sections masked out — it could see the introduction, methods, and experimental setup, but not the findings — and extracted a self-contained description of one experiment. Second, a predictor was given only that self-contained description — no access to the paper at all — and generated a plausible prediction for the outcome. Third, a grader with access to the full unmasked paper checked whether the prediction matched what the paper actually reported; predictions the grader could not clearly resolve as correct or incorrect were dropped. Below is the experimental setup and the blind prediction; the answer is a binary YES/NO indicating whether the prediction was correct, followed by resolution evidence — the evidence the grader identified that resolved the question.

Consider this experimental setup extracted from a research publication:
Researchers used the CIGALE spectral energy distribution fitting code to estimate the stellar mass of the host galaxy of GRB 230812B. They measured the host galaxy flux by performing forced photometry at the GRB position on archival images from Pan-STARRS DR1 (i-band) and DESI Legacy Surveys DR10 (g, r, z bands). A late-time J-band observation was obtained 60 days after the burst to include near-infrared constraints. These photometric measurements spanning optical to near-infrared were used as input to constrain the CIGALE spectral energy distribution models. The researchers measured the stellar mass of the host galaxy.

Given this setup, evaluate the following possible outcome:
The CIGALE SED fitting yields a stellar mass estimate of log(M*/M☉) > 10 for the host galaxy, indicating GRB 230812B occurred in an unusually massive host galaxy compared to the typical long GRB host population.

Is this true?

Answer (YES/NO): NO